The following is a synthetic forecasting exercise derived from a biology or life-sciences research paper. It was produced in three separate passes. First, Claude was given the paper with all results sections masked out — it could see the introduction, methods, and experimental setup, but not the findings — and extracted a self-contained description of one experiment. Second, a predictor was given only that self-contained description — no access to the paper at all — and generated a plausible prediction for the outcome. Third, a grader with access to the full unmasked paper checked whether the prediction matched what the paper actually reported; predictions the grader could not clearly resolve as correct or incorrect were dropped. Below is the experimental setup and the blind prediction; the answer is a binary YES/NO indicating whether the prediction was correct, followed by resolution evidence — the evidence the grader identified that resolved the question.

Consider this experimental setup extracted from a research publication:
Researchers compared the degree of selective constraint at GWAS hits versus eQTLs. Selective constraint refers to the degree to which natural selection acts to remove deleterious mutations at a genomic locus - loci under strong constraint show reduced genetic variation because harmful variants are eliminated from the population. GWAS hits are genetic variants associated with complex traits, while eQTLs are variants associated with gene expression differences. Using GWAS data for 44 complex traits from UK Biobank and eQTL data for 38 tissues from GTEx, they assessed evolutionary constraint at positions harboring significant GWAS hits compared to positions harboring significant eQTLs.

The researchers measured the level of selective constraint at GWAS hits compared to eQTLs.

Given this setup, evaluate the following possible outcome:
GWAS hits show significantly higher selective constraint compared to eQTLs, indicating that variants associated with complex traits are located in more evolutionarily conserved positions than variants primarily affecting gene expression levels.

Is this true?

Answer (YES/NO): YES